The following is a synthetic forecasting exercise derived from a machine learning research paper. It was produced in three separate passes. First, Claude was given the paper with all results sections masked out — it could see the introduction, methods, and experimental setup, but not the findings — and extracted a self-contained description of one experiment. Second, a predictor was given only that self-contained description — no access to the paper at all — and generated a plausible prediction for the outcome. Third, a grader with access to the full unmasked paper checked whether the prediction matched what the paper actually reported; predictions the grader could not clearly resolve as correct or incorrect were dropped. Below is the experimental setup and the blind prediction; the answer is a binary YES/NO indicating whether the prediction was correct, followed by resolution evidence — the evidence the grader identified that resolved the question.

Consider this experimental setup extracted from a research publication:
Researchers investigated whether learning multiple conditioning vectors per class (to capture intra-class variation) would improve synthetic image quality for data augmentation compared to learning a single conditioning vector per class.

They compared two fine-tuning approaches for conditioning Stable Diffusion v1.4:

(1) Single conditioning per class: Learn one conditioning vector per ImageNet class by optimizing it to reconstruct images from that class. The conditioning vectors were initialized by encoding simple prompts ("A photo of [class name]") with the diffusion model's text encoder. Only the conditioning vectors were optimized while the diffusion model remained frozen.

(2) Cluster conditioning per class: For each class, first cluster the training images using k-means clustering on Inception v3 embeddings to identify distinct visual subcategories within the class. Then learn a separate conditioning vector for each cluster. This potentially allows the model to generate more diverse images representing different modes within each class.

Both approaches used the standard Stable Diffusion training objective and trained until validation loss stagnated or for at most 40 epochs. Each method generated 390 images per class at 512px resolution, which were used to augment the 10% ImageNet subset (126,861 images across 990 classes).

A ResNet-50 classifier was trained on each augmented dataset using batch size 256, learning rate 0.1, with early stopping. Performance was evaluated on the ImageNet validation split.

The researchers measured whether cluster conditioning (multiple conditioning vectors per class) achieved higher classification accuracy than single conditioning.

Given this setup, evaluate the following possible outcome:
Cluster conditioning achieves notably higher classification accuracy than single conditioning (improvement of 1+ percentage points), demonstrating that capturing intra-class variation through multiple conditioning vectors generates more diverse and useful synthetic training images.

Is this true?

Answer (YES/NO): NO